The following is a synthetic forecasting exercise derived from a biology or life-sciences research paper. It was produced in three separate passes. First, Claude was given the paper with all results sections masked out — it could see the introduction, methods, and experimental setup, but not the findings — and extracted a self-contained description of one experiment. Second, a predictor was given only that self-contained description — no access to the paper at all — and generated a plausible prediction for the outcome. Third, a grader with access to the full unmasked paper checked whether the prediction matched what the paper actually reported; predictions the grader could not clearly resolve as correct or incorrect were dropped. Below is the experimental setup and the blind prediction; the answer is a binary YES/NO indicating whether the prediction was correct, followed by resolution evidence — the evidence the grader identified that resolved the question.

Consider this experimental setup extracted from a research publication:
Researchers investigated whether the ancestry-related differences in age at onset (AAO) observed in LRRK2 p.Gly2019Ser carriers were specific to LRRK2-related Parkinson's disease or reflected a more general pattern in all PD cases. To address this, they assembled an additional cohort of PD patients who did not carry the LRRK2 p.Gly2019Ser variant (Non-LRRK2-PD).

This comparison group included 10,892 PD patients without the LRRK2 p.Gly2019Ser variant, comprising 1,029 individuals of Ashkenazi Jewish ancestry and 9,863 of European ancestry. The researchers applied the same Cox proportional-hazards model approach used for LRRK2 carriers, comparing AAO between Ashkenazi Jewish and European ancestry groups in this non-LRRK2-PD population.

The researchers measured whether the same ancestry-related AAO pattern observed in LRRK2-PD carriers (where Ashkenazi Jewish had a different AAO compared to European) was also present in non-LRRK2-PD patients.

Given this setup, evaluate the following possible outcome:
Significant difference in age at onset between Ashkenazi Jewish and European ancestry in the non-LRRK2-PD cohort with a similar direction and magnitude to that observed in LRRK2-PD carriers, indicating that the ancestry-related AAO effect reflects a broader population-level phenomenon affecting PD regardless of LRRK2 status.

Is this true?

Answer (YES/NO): NO